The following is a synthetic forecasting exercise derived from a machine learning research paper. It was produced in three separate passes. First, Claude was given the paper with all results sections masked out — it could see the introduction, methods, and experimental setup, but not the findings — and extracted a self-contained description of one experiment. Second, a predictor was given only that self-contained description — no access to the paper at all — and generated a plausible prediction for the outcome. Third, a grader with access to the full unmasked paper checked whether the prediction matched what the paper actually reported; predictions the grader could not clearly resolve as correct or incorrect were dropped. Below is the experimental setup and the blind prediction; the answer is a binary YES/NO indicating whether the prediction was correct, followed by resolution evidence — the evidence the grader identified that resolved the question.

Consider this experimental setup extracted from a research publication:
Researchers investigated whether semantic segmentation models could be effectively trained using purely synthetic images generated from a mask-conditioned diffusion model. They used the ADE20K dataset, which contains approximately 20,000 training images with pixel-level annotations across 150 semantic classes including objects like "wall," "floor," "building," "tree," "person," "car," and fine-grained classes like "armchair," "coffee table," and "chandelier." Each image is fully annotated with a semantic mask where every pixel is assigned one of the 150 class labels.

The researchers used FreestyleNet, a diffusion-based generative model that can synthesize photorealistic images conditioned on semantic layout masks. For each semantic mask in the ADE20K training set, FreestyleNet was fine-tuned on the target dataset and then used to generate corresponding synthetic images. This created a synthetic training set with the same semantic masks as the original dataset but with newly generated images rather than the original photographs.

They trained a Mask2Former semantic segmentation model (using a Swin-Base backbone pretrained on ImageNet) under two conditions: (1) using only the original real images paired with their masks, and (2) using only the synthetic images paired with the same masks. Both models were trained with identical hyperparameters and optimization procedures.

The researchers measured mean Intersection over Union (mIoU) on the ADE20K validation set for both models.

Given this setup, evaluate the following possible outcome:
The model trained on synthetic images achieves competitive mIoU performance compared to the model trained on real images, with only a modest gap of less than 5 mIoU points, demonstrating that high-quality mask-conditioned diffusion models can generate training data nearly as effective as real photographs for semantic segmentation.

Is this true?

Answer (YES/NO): YES